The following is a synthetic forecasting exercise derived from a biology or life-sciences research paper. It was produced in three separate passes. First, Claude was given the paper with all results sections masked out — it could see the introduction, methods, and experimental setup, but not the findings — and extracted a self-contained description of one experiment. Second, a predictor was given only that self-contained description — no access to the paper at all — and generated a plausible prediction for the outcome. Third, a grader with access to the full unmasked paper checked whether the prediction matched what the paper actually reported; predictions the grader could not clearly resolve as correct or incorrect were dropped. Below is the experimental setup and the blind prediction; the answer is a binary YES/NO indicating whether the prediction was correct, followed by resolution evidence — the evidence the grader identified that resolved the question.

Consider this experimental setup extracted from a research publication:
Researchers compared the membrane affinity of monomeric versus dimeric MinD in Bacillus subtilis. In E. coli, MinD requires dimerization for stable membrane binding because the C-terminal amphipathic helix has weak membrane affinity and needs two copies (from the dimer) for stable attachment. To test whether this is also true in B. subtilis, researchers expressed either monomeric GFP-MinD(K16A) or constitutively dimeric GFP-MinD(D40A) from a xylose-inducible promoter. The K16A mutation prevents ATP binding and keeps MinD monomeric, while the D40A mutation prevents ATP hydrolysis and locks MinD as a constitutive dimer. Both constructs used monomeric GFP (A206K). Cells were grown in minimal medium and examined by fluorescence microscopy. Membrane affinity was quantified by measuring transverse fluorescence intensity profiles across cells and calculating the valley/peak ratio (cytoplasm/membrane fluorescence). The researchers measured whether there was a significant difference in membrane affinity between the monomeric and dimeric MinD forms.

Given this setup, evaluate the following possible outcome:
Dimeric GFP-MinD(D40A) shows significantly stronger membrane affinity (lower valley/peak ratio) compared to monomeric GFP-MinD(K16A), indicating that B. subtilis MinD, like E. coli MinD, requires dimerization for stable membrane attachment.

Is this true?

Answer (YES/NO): NO